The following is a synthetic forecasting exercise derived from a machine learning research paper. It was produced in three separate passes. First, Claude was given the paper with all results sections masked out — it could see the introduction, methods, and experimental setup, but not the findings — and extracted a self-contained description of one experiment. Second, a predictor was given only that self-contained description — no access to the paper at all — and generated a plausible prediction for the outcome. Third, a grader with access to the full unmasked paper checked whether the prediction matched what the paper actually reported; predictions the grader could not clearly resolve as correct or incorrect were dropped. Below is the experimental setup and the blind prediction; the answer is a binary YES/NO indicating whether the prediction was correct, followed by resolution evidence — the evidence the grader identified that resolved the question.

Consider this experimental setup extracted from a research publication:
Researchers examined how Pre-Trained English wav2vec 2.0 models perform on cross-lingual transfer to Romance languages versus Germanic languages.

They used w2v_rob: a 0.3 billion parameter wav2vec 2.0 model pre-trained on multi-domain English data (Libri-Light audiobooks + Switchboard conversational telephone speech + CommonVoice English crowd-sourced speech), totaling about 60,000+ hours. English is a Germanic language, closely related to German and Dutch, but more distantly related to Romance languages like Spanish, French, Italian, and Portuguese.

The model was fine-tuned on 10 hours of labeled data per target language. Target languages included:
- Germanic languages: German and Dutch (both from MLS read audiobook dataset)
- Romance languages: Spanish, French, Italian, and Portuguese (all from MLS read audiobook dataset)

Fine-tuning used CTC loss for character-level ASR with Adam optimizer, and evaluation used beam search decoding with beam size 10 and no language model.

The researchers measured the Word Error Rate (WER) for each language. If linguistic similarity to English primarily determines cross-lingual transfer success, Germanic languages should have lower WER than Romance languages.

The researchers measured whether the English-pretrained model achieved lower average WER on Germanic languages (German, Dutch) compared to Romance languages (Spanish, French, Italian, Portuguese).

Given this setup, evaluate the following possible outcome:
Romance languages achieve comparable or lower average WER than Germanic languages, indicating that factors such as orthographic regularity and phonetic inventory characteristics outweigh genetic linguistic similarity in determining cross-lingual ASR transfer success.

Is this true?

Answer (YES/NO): YES